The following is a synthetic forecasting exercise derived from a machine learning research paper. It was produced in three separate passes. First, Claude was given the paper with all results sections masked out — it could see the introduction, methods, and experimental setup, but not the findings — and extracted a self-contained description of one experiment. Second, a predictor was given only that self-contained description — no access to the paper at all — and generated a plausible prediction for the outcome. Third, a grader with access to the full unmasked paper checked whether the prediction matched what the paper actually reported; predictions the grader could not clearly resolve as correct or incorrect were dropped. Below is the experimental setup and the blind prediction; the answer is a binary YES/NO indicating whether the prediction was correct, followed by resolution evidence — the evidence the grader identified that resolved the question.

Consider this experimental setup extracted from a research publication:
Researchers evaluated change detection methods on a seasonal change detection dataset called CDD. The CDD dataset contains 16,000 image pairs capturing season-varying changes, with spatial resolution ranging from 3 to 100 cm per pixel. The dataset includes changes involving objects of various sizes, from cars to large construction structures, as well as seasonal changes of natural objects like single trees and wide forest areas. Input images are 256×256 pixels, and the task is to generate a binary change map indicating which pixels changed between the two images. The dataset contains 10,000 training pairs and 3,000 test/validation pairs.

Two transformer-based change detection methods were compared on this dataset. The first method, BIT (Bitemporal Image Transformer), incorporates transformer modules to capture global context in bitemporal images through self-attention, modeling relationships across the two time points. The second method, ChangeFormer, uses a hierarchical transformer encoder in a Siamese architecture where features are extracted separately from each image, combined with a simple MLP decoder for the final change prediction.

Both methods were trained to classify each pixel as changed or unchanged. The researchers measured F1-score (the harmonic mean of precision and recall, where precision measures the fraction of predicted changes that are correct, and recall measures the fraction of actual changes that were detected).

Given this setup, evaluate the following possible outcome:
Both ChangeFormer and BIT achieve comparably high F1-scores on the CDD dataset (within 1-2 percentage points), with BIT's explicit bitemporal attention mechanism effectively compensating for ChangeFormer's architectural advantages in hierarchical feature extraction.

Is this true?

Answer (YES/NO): NO